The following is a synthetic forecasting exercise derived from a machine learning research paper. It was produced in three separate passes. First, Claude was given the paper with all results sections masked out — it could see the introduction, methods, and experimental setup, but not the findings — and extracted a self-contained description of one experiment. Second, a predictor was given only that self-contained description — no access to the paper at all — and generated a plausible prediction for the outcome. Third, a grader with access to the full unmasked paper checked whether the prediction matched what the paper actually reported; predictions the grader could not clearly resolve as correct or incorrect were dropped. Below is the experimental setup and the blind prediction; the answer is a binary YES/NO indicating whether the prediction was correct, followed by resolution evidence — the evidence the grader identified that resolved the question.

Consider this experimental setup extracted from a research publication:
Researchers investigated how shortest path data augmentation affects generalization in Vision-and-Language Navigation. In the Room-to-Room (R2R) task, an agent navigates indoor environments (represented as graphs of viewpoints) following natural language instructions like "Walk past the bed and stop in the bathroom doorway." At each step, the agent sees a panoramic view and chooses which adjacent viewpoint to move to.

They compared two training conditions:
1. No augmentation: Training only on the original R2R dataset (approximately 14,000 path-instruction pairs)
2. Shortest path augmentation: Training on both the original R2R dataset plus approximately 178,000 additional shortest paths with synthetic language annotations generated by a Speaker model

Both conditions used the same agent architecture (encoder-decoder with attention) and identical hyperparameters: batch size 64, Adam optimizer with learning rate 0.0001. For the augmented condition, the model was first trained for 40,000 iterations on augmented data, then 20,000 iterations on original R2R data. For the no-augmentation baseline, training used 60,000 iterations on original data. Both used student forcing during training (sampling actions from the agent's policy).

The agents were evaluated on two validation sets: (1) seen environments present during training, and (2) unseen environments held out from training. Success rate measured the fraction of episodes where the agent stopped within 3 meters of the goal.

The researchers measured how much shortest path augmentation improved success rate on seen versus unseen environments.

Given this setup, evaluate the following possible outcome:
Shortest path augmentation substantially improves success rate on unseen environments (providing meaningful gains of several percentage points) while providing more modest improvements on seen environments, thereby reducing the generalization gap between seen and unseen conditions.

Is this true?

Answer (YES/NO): NO